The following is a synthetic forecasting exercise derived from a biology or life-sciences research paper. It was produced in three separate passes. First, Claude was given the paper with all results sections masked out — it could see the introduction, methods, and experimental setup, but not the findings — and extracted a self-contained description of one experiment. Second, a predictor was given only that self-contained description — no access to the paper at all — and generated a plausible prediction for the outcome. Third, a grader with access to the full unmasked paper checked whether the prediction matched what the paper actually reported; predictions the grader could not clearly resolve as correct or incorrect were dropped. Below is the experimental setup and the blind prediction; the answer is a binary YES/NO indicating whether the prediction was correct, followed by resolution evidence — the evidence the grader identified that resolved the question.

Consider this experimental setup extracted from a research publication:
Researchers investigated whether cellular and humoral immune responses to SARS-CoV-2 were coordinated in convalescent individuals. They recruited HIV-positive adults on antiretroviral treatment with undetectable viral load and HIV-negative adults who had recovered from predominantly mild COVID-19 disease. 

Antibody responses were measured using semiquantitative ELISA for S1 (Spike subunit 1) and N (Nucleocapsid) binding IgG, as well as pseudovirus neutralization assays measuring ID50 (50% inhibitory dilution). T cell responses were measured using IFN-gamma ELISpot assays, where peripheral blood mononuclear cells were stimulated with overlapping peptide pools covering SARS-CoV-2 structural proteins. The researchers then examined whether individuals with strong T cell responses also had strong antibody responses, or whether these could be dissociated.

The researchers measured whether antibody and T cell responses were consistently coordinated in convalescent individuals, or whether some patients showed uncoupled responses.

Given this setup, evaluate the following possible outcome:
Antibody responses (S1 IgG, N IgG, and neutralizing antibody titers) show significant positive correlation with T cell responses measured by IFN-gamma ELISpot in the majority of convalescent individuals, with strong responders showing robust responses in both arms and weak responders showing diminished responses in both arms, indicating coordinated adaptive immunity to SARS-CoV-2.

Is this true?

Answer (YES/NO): NO